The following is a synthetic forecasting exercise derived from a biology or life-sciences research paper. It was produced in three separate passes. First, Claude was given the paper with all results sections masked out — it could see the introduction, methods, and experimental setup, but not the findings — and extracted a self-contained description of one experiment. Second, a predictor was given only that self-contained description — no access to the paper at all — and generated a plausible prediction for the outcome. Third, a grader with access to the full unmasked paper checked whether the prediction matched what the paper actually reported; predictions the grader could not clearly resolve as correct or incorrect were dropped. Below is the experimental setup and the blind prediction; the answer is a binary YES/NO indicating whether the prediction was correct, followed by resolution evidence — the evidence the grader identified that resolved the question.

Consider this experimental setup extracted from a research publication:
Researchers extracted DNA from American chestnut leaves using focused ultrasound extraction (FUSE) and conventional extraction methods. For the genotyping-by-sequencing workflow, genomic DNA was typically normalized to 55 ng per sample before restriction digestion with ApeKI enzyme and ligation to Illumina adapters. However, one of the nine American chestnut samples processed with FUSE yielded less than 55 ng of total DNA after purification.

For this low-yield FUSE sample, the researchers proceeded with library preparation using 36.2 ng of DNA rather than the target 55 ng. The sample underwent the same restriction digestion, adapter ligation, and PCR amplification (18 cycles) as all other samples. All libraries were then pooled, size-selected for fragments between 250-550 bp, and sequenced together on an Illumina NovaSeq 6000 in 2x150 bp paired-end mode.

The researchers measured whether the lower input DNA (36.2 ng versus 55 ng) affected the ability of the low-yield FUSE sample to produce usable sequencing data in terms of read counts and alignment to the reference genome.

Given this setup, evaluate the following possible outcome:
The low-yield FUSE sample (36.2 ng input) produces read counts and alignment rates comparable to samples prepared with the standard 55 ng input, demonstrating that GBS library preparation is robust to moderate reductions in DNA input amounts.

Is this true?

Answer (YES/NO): YES